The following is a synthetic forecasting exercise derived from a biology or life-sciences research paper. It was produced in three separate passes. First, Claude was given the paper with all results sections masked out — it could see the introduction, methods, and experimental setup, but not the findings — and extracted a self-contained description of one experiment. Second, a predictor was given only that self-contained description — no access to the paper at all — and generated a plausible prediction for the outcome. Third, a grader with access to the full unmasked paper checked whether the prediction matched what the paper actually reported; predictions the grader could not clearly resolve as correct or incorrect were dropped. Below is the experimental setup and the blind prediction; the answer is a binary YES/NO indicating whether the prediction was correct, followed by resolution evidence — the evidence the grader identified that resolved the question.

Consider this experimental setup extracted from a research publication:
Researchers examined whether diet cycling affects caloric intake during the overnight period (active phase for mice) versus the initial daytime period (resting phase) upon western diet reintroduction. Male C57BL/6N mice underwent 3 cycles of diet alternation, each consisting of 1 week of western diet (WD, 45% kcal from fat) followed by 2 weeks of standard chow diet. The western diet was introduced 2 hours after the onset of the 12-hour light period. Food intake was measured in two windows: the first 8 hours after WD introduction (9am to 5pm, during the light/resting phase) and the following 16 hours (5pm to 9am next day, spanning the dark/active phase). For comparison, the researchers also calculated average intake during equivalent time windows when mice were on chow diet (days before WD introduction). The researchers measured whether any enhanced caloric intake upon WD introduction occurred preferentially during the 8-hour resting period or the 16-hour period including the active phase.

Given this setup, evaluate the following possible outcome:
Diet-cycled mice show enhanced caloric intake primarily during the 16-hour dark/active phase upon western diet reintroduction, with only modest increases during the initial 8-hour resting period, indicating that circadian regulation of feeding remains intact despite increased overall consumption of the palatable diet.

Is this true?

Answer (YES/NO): NO